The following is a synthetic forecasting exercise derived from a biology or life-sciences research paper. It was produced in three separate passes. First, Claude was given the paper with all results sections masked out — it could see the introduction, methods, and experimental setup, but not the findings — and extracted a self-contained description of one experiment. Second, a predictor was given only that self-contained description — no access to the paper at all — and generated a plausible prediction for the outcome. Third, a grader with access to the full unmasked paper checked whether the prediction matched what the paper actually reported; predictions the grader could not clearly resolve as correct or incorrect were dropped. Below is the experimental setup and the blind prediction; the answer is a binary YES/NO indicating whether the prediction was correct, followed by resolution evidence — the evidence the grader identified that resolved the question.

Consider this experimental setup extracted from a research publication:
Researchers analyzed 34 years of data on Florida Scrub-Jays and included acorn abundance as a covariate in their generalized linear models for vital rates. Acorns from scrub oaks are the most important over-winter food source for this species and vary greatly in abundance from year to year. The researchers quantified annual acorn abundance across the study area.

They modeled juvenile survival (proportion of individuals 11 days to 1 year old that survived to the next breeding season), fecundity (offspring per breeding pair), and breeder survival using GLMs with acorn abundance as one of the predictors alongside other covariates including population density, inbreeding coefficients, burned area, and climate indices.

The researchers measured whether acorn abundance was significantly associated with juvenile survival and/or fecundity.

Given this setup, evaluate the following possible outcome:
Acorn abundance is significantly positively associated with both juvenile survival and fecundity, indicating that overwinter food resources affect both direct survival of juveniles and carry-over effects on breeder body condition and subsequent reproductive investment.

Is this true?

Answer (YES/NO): NO